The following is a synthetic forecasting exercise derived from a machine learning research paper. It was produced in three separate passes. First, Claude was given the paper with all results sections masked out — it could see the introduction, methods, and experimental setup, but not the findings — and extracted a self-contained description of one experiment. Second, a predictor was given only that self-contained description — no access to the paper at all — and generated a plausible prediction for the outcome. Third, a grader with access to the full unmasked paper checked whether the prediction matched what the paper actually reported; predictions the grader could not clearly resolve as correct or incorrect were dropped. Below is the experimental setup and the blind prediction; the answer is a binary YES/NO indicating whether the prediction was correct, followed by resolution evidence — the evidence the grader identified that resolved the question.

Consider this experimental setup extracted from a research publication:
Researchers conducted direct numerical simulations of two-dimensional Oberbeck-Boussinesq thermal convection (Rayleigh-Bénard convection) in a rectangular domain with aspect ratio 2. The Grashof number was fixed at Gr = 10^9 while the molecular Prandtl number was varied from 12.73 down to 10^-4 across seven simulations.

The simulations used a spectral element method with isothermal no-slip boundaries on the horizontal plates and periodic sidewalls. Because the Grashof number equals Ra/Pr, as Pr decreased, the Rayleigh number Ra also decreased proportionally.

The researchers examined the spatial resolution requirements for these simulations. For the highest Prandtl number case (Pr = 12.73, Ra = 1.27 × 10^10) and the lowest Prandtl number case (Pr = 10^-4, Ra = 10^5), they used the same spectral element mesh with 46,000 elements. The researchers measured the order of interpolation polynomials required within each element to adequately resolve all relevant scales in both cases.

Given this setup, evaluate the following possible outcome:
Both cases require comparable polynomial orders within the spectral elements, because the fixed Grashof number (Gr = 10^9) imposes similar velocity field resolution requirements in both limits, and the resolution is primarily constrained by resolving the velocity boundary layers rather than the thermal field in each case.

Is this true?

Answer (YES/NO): NO